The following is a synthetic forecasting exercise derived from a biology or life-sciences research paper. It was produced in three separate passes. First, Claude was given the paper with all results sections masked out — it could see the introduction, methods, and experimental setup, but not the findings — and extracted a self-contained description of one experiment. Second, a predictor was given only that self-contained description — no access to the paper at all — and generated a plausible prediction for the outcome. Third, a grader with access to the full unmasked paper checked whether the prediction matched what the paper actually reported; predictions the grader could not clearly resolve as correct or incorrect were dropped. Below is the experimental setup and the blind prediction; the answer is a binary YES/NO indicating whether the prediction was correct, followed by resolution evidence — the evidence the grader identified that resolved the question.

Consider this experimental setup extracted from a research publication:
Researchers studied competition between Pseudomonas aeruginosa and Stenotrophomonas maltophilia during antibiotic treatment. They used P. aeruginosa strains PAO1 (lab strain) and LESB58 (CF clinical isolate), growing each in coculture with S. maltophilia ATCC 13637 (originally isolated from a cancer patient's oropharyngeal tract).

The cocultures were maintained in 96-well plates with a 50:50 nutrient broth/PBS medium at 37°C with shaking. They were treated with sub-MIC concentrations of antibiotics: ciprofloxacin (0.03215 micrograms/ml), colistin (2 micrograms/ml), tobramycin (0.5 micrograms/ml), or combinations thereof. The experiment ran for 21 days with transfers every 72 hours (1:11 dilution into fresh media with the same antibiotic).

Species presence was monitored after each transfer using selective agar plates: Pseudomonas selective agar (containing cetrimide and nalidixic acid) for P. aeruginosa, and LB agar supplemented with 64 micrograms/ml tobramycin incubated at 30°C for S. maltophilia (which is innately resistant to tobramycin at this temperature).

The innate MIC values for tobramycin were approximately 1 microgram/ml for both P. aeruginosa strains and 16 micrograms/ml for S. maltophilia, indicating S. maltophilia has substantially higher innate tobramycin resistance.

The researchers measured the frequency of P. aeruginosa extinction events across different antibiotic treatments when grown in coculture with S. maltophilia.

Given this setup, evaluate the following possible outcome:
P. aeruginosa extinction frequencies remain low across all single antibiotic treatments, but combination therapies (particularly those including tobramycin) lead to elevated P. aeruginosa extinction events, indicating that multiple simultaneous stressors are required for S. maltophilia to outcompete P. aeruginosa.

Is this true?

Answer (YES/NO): NO